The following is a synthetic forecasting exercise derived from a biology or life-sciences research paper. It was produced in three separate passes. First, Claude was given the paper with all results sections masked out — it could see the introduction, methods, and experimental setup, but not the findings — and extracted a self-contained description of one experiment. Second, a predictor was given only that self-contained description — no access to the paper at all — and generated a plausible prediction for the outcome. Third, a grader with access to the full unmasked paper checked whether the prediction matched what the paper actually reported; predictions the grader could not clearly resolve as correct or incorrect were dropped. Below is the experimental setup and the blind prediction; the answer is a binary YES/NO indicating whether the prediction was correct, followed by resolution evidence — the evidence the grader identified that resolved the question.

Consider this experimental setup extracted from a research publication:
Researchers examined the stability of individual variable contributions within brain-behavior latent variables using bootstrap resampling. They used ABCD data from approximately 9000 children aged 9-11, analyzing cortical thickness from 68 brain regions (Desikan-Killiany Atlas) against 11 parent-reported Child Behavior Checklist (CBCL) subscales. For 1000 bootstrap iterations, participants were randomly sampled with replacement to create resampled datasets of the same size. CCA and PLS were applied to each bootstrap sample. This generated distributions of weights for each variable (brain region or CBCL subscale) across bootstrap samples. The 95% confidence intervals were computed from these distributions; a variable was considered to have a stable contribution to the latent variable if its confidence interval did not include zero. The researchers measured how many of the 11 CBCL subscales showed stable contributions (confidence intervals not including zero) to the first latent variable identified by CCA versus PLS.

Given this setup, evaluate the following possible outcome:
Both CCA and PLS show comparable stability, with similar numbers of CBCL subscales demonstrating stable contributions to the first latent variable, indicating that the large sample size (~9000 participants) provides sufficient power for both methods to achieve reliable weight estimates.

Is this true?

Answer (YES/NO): NO